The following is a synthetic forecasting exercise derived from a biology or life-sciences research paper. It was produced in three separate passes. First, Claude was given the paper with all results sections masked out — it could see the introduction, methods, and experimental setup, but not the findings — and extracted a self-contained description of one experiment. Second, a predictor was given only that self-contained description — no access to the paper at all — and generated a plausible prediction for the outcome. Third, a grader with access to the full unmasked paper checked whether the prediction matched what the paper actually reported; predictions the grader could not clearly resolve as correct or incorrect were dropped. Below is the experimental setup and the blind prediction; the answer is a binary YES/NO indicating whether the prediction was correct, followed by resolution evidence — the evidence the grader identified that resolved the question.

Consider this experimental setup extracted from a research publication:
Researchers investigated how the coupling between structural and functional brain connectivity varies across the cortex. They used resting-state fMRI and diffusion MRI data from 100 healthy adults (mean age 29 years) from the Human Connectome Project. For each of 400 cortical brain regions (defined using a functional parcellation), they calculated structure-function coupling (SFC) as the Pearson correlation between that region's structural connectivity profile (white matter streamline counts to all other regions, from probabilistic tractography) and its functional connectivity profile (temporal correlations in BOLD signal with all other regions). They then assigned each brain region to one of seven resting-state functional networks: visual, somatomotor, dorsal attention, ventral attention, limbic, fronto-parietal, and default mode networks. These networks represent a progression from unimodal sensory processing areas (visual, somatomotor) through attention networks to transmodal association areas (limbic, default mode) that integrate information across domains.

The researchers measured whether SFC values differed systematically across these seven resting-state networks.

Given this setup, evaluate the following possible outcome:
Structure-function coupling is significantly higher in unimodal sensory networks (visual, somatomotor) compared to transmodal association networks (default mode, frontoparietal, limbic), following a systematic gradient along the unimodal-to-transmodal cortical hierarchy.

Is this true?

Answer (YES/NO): YES